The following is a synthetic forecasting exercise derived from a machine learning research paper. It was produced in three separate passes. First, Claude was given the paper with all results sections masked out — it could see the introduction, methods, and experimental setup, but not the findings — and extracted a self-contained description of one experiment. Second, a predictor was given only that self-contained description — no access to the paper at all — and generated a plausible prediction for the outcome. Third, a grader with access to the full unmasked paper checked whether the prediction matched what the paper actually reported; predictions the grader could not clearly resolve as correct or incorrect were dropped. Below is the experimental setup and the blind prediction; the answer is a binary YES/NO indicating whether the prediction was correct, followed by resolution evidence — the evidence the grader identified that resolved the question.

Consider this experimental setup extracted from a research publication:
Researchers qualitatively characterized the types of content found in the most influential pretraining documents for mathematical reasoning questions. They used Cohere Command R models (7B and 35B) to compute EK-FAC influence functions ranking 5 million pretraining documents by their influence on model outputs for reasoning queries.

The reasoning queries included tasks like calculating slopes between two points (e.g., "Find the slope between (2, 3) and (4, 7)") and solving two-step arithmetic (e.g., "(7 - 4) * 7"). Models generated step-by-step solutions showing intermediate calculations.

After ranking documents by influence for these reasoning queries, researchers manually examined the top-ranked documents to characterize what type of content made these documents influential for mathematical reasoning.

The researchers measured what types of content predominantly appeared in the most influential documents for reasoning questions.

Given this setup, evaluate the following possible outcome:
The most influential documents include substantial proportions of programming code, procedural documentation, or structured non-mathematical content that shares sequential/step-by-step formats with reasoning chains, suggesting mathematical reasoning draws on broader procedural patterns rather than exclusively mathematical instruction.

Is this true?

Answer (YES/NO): YES